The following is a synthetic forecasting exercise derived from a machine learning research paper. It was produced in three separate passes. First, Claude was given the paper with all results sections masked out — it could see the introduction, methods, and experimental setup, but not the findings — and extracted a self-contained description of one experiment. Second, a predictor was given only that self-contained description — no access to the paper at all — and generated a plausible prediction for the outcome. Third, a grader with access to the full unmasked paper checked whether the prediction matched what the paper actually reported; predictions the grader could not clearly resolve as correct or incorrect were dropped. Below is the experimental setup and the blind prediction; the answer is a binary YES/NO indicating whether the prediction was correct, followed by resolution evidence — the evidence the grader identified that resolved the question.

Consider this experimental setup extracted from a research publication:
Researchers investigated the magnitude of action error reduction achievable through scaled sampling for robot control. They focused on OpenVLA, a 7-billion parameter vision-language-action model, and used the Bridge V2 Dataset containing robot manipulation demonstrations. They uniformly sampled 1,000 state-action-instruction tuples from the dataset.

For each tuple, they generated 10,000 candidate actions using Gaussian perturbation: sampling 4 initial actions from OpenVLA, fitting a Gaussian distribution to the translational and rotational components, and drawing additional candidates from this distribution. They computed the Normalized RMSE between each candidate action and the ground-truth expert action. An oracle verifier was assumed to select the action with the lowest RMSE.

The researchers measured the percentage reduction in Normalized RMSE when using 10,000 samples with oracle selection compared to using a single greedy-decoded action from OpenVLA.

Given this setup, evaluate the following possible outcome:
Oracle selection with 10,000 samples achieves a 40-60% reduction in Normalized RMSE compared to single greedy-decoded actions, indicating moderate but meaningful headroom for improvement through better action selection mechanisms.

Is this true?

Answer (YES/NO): YES